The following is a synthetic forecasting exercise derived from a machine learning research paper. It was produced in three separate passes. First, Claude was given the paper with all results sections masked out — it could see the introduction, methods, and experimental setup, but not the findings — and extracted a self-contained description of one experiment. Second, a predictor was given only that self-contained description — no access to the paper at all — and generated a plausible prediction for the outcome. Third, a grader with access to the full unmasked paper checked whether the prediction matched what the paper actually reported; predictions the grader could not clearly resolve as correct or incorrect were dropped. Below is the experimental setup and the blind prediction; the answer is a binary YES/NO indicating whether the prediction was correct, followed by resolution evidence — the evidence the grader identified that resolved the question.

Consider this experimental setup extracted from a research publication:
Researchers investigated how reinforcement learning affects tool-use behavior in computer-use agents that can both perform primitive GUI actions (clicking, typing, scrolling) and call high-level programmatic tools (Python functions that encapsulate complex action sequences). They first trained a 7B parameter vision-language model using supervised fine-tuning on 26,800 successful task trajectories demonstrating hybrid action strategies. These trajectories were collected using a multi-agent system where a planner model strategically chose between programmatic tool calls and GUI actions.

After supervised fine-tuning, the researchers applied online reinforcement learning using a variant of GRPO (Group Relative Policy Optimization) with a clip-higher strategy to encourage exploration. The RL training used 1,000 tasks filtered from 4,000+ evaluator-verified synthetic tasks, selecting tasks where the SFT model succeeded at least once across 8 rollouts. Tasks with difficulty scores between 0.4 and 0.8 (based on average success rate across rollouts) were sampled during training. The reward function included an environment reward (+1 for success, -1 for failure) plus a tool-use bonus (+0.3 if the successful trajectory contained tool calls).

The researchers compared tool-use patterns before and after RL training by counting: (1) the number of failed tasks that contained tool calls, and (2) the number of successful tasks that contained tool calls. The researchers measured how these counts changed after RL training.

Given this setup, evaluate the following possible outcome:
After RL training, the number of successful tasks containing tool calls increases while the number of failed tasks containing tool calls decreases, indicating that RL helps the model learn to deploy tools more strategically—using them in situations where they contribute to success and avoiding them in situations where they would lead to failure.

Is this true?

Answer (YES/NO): YES